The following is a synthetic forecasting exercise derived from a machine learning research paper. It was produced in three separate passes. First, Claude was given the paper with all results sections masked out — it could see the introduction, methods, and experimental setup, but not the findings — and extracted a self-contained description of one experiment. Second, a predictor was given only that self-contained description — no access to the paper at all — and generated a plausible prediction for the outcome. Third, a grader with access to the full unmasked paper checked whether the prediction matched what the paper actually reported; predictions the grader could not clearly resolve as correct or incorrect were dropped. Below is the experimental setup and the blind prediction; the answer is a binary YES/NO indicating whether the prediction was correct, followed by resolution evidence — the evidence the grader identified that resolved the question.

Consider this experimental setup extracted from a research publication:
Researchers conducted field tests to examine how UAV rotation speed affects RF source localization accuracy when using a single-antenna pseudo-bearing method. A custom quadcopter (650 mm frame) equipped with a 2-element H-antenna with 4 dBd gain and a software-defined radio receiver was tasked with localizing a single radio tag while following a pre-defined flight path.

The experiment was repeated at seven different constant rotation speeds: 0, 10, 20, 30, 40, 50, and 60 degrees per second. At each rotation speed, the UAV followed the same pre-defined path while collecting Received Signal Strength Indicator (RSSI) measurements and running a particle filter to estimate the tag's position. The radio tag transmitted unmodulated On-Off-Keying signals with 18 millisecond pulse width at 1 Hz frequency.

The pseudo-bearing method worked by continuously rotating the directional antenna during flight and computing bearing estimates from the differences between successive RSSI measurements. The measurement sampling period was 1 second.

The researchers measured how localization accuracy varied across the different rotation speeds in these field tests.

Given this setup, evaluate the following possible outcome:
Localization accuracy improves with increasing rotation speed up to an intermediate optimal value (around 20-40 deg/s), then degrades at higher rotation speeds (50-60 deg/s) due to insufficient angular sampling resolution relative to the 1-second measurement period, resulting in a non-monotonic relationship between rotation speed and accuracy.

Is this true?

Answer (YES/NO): NO